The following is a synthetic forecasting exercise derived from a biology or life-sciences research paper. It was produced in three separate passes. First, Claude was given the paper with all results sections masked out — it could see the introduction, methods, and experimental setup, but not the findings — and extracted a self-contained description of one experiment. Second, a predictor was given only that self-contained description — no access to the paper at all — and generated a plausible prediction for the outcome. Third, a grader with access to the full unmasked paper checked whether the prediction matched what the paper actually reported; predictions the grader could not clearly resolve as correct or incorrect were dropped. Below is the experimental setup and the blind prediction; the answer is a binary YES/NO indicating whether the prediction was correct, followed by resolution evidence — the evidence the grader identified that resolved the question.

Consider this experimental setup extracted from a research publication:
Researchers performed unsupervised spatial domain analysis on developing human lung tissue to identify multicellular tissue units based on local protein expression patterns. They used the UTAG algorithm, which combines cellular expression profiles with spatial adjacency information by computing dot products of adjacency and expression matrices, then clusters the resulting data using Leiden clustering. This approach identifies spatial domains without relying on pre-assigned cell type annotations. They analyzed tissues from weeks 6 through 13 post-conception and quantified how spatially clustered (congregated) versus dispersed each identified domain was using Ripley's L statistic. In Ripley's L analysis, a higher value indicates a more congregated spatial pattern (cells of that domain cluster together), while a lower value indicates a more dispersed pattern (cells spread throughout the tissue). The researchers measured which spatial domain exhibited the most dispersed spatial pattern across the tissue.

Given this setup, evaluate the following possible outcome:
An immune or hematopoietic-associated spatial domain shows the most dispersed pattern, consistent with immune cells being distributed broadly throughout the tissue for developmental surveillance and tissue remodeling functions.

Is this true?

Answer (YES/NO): YES